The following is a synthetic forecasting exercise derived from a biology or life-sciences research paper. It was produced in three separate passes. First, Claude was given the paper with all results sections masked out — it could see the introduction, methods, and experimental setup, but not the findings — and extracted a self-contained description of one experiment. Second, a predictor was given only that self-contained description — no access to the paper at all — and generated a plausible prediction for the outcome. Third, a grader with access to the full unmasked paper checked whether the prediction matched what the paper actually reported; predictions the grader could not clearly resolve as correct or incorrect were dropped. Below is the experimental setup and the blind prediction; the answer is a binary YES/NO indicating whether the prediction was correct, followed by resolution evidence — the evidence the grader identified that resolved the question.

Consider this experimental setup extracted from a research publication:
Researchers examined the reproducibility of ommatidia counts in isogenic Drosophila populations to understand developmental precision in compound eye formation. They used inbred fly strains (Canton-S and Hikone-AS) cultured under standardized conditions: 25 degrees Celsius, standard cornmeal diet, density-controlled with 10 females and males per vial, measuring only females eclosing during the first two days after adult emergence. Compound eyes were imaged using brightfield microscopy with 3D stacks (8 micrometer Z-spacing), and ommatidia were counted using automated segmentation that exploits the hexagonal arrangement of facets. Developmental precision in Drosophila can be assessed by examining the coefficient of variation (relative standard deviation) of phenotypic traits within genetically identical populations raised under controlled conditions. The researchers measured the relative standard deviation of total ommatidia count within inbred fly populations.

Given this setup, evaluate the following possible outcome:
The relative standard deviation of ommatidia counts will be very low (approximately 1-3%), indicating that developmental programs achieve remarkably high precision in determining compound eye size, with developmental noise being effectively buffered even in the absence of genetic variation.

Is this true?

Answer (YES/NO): YES